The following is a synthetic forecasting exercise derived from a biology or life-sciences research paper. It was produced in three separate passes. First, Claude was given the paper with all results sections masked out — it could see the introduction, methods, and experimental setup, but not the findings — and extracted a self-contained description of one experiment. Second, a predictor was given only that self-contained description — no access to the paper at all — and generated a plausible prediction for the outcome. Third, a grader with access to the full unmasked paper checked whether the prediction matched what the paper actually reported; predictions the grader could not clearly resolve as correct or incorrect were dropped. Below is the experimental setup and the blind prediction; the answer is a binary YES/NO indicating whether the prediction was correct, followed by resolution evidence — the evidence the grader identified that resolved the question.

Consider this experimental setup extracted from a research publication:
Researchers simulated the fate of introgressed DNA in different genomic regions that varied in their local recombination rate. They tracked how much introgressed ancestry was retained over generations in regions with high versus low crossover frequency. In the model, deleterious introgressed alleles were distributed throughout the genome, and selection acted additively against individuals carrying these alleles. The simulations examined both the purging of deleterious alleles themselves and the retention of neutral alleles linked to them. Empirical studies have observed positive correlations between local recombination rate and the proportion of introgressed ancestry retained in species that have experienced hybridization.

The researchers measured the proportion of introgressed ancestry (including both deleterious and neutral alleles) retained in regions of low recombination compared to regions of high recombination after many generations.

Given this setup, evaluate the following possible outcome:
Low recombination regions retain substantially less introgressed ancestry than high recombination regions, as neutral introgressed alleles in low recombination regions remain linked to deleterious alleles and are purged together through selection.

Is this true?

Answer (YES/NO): YES